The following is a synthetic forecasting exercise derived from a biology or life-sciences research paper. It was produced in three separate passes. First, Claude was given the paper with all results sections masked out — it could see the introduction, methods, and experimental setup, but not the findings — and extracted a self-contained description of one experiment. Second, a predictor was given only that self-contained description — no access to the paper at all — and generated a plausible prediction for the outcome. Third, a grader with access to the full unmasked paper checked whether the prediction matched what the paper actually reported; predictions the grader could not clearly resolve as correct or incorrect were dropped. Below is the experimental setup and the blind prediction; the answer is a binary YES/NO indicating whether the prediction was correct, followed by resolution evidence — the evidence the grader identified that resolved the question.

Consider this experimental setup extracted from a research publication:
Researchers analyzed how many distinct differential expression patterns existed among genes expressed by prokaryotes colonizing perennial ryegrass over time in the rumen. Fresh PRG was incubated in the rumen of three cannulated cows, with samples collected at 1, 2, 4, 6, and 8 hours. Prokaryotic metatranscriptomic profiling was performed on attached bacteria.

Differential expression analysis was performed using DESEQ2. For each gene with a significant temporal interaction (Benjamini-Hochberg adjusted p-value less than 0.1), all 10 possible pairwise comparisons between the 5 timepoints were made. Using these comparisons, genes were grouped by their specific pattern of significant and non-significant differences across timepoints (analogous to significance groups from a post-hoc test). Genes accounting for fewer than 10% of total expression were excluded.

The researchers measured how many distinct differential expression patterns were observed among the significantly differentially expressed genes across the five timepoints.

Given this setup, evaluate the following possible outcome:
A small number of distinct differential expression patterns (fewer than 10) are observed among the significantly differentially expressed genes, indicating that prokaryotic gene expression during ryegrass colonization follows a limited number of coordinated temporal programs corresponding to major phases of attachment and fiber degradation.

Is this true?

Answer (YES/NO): NO